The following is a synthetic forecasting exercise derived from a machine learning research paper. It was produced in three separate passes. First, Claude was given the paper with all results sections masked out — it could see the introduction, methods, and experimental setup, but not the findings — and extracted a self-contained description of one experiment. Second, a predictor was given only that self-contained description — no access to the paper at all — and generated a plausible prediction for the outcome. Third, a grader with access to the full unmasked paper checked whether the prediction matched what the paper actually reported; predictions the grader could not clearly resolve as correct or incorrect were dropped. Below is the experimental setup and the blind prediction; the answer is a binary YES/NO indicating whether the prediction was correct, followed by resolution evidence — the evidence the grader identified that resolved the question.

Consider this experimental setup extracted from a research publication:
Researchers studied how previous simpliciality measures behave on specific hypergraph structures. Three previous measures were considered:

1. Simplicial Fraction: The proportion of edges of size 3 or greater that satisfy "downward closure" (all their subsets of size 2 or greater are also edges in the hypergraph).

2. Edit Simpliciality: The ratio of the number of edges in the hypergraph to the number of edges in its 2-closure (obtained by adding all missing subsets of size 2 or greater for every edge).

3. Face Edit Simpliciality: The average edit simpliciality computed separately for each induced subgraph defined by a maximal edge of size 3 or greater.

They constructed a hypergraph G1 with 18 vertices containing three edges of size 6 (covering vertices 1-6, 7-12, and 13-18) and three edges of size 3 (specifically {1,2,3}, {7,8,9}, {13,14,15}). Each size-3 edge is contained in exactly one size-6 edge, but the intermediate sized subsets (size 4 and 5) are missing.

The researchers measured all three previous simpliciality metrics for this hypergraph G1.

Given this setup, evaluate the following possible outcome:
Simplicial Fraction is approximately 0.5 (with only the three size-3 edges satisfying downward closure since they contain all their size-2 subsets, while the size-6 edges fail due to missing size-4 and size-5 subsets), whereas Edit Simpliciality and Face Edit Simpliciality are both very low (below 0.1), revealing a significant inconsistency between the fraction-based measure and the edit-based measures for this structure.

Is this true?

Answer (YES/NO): NO